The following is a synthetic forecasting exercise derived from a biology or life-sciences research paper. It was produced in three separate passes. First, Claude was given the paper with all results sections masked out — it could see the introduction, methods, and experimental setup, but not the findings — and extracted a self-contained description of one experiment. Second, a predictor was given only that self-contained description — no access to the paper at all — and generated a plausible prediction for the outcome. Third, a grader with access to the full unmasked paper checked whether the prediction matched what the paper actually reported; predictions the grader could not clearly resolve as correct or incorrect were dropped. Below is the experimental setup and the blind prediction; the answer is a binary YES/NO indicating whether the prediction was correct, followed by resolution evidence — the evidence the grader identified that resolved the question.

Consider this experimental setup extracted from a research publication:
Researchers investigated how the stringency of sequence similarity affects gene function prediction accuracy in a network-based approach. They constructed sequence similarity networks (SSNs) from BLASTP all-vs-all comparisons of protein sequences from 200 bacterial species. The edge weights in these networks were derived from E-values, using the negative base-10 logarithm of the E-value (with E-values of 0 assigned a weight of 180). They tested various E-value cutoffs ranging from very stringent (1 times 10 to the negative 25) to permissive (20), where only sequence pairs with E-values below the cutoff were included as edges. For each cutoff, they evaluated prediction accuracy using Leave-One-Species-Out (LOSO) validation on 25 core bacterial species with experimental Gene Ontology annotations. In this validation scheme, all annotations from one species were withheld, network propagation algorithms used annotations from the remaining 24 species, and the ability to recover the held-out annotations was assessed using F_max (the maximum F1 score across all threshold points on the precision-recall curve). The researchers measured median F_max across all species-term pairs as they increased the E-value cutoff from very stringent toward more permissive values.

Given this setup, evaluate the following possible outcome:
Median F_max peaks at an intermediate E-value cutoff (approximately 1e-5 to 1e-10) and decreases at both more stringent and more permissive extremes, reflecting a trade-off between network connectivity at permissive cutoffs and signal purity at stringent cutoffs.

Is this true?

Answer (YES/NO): NO